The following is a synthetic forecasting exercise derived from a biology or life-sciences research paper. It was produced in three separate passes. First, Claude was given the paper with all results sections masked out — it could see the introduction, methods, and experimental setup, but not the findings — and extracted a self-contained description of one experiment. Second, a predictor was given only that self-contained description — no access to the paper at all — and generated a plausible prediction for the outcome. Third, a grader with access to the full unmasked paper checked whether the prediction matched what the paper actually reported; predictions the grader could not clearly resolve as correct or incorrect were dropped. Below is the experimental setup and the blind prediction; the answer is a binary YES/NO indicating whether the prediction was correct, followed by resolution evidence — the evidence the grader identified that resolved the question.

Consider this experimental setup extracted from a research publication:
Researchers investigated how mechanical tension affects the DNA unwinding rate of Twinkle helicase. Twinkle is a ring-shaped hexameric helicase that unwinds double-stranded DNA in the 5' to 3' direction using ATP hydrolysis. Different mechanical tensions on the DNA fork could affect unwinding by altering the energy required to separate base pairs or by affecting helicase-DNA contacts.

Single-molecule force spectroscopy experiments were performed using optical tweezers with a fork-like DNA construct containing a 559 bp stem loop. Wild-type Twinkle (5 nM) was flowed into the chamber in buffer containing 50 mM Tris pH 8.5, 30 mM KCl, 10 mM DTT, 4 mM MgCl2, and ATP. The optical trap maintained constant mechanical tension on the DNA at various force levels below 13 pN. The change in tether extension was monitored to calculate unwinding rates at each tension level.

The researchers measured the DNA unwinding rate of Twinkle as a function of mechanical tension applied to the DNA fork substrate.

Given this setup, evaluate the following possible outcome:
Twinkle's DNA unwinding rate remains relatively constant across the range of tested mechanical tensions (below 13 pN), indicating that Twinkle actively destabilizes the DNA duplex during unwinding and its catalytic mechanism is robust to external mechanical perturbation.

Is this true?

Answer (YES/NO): NO